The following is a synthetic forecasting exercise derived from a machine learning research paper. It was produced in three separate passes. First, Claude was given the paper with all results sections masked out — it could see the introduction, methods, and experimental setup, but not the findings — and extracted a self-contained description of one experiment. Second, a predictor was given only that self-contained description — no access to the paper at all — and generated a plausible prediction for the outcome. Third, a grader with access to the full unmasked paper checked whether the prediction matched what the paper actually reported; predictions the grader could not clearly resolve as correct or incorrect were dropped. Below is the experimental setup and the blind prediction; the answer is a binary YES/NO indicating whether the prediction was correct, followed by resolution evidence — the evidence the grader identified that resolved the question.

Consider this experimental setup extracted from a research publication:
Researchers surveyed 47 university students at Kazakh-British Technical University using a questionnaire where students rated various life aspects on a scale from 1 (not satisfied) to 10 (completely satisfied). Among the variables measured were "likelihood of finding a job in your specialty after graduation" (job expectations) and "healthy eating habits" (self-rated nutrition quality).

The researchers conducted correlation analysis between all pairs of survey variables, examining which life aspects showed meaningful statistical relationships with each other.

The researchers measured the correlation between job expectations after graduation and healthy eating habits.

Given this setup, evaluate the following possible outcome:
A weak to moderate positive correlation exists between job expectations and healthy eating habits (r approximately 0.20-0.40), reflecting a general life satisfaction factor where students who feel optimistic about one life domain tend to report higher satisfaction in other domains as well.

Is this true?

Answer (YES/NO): NO